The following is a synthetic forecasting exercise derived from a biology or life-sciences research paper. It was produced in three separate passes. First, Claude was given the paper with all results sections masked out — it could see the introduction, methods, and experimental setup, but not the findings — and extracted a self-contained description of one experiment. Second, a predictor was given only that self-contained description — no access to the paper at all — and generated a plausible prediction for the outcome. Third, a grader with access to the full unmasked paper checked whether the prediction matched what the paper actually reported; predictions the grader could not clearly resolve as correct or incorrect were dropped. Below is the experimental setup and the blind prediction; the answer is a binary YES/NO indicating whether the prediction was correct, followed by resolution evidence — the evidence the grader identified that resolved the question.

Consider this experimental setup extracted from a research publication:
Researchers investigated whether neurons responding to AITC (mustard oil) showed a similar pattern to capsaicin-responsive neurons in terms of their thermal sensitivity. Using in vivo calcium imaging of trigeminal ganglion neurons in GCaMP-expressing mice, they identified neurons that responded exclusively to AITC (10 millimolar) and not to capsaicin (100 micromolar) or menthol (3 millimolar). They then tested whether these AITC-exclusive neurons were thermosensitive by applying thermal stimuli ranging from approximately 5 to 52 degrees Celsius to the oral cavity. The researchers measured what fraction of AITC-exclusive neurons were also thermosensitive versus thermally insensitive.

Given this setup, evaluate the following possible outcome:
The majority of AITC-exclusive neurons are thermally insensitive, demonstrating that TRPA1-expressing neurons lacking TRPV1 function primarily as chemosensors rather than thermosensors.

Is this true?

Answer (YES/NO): NO